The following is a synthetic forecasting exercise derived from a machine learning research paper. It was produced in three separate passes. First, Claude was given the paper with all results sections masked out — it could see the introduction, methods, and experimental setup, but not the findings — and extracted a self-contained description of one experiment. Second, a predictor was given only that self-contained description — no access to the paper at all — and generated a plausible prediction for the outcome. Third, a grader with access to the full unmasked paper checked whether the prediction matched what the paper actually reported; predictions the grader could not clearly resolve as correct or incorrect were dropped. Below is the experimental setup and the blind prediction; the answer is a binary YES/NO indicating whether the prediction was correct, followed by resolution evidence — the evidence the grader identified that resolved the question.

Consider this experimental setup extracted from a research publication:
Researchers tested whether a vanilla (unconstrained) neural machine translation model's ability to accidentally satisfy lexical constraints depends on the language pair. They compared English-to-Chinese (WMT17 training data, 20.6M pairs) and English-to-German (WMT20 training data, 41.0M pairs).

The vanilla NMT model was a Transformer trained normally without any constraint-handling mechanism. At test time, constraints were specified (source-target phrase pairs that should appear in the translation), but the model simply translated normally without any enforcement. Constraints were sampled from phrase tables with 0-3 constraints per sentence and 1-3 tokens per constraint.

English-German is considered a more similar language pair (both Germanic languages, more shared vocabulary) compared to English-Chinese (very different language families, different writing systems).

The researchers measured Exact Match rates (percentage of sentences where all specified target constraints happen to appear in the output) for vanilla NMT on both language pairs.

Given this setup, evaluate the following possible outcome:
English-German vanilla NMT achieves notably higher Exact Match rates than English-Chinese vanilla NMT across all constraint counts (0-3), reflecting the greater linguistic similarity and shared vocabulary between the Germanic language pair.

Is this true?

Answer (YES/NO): NO